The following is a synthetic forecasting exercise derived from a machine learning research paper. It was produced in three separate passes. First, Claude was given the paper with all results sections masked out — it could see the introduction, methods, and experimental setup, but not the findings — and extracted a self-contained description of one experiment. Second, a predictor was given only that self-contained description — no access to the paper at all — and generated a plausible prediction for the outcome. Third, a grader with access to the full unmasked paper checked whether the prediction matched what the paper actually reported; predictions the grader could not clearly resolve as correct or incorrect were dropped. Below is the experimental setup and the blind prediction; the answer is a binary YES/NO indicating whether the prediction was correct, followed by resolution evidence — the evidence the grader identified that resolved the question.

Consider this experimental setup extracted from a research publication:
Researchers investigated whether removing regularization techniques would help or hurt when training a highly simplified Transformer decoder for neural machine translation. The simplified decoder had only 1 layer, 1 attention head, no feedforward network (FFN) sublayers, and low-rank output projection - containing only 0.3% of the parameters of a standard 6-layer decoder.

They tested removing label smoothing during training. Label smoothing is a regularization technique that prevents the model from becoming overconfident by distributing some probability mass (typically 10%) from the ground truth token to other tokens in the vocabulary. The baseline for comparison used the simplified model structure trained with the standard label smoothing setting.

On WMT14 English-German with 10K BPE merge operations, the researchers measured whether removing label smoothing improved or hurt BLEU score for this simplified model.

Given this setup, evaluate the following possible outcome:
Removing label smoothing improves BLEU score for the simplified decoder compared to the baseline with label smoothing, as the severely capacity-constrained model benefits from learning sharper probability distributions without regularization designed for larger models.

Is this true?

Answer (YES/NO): YES